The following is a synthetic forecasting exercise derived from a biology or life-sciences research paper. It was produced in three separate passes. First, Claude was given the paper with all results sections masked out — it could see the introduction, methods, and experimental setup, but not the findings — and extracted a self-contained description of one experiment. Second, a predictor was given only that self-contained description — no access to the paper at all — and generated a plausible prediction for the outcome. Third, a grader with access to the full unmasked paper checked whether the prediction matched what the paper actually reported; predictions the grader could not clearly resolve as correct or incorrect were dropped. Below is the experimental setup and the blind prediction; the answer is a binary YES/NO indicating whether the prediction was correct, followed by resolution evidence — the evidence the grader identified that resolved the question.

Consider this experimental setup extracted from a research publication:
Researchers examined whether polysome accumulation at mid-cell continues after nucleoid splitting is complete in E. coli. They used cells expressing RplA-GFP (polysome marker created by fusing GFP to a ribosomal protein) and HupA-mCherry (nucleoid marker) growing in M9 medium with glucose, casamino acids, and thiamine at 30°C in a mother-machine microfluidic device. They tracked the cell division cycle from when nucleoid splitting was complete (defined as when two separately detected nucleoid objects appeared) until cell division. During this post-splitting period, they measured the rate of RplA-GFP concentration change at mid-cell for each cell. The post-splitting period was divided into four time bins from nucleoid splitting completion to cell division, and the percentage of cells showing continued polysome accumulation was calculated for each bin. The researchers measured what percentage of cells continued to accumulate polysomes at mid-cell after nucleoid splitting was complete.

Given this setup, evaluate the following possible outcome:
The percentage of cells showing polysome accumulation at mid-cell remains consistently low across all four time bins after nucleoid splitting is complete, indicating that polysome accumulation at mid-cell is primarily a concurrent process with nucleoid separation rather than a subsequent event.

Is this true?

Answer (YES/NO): NO